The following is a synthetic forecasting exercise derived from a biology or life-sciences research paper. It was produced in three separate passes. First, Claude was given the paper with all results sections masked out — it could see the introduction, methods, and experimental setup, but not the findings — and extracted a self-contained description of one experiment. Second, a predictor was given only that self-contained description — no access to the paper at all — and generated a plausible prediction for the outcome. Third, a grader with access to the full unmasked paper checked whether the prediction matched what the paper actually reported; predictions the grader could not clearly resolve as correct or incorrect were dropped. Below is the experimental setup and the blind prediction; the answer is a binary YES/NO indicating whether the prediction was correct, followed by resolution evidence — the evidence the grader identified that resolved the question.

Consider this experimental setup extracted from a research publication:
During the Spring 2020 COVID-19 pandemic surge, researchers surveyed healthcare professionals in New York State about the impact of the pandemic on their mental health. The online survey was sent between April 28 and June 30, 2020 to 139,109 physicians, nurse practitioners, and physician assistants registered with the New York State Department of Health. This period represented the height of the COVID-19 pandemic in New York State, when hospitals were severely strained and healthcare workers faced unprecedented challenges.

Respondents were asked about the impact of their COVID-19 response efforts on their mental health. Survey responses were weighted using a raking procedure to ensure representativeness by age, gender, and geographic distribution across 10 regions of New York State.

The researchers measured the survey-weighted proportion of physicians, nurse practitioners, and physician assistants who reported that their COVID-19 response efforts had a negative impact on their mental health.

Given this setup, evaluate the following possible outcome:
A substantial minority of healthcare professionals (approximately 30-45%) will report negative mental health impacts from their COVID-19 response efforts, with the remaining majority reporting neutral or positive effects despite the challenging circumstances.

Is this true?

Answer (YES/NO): NO